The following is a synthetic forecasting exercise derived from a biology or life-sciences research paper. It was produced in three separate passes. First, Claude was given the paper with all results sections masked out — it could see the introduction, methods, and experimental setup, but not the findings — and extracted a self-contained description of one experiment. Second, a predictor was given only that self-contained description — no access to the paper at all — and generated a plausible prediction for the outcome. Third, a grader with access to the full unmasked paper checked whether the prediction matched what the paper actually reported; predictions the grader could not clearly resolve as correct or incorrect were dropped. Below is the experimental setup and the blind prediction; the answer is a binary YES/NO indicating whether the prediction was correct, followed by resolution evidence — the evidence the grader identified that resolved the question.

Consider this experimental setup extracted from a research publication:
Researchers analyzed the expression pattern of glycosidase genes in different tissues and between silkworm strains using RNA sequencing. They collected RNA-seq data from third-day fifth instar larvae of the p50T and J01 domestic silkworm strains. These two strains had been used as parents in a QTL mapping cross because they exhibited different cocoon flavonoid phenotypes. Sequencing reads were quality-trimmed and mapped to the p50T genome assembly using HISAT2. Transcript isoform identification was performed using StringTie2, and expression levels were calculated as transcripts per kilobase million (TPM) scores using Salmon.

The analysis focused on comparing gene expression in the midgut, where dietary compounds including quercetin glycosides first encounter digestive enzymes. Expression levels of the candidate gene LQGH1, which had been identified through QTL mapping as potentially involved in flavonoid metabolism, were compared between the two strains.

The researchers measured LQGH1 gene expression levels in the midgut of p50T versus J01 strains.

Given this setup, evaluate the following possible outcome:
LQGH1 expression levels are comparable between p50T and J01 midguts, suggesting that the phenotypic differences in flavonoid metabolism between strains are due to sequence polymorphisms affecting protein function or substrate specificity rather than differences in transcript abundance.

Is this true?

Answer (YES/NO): NO